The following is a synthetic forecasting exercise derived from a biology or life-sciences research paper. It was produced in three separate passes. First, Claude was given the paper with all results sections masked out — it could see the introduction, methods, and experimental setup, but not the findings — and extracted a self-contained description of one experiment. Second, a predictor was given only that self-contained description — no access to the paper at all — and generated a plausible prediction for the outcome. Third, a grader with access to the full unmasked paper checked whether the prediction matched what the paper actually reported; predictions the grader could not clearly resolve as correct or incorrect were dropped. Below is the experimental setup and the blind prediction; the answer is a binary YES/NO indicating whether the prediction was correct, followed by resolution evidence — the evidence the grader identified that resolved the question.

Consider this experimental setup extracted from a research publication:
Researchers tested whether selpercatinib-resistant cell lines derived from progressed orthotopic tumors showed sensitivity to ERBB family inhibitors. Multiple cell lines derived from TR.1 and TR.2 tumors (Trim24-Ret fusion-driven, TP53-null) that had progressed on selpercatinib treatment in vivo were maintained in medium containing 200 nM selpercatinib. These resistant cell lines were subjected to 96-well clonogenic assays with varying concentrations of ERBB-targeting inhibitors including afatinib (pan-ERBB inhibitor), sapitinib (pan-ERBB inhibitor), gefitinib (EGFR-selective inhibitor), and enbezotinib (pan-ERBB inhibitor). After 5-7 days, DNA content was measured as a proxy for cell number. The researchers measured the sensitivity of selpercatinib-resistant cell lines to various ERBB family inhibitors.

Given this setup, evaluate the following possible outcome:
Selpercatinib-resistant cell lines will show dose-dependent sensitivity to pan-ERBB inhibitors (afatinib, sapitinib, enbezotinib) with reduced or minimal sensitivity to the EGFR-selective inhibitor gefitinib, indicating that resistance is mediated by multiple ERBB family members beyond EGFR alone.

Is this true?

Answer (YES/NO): YES